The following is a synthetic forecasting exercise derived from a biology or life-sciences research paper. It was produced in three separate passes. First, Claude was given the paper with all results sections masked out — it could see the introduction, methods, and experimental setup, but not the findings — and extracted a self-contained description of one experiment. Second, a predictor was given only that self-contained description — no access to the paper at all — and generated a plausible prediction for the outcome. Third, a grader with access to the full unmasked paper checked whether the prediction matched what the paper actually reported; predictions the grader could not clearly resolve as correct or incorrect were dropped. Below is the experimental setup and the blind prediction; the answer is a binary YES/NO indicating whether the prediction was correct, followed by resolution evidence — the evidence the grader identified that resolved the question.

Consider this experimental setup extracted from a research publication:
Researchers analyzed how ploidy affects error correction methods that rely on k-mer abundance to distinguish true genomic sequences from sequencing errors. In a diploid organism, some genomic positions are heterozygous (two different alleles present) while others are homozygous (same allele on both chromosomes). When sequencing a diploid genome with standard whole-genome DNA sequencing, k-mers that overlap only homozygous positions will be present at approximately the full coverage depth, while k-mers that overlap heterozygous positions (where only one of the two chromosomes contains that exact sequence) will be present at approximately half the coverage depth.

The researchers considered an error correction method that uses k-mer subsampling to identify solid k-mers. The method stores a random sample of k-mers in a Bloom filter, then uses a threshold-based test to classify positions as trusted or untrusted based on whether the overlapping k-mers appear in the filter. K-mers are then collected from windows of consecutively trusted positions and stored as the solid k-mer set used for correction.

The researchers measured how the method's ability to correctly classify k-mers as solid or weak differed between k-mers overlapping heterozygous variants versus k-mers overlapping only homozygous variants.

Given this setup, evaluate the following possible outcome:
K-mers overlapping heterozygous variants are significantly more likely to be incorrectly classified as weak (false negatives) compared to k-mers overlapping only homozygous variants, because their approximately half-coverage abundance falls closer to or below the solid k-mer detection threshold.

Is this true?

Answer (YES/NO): NO